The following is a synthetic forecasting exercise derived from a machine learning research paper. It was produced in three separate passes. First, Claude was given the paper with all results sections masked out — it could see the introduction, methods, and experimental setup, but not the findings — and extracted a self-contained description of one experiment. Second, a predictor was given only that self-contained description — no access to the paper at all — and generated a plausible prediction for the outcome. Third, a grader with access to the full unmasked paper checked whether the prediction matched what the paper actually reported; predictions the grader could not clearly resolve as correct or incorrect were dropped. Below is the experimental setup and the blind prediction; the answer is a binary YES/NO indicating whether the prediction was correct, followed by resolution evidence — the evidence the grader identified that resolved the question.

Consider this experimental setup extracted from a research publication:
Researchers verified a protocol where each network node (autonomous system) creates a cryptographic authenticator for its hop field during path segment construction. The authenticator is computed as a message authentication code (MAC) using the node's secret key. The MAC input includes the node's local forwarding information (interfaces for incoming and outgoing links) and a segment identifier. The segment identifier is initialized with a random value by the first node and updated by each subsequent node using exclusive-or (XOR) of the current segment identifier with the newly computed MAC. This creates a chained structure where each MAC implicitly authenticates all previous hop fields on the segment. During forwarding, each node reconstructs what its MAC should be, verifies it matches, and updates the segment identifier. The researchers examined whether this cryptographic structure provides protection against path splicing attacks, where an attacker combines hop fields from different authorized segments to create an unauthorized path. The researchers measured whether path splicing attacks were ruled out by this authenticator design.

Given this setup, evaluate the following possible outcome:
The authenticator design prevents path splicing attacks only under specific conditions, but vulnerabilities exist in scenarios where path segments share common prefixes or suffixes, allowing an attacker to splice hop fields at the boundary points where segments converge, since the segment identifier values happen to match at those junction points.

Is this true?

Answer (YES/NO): NO